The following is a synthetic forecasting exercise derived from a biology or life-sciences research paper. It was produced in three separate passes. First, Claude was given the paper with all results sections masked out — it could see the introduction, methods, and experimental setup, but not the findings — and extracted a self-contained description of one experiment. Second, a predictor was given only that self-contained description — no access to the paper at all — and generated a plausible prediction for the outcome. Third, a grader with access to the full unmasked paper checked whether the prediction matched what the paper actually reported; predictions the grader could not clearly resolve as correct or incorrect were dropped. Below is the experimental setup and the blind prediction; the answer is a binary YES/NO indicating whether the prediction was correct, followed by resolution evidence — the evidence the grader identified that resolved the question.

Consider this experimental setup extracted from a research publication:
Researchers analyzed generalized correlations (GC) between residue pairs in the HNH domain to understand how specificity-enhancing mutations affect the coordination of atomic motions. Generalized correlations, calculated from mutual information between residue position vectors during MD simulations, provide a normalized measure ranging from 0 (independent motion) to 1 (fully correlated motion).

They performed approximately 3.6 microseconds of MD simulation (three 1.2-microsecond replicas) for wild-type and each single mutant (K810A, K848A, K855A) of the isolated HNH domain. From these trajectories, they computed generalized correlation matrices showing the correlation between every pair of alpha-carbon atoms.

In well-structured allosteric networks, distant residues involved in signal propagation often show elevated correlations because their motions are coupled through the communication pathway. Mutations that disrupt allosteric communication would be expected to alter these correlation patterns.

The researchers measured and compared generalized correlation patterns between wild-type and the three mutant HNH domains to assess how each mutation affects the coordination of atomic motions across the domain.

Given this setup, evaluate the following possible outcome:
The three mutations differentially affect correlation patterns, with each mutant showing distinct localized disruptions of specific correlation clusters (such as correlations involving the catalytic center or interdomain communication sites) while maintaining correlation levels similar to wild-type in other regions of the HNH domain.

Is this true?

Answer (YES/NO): YES